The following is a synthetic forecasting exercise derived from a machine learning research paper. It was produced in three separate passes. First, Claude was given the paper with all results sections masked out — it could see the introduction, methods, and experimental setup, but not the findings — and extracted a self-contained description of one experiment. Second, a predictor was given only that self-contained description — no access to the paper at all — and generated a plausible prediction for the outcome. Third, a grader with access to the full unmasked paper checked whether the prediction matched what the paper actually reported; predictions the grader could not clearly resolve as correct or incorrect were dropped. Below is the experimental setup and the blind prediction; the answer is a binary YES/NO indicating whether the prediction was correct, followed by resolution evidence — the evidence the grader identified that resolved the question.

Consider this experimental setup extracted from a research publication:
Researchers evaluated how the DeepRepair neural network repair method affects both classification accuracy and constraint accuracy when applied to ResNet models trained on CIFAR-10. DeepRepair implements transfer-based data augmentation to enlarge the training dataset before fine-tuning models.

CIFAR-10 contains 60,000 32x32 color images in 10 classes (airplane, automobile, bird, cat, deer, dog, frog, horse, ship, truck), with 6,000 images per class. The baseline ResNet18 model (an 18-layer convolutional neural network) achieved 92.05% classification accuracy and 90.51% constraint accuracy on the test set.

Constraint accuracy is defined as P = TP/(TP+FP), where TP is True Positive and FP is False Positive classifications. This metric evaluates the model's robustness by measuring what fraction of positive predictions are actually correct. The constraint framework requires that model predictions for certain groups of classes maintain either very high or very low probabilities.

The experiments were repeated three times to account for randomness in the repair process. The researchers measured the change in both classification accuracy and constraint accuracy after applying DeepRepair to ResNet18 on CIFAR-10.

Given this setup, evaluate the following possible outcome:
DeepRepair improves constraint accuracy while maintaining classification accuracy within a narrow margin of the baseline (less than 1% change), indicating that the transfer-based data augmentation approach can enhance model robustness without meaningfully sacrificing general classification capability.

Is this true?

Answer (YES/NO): NO